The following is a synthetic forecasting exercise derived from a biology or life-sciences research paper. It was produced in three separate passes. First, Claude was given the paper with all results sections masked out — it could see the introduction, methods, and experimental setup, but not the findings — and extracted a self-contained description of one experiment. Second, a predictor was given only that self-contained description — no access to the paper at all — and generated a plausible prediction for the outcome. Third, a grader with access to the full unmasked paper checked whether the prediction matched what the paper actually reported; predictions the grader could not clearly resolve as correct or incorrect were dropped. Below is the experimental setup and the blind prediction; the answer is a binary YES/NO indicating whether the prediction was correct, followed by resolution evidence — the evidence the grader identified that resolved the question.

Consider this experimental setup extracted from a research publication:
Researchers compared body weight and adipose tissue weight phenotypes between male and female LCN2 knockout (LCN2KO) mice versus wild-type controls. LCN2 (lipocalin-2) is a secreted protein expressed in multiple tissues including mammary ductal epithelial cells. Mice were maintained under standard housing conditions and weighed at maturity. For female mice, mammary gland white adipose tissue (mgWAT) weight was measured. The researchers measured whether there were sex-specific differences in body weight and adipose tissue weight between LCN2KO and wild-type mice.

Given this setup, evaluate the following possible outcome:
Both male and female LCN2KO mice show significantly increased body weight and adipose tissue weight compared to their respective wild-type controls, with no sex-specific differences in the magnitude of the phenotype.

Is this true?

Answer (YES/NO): NO